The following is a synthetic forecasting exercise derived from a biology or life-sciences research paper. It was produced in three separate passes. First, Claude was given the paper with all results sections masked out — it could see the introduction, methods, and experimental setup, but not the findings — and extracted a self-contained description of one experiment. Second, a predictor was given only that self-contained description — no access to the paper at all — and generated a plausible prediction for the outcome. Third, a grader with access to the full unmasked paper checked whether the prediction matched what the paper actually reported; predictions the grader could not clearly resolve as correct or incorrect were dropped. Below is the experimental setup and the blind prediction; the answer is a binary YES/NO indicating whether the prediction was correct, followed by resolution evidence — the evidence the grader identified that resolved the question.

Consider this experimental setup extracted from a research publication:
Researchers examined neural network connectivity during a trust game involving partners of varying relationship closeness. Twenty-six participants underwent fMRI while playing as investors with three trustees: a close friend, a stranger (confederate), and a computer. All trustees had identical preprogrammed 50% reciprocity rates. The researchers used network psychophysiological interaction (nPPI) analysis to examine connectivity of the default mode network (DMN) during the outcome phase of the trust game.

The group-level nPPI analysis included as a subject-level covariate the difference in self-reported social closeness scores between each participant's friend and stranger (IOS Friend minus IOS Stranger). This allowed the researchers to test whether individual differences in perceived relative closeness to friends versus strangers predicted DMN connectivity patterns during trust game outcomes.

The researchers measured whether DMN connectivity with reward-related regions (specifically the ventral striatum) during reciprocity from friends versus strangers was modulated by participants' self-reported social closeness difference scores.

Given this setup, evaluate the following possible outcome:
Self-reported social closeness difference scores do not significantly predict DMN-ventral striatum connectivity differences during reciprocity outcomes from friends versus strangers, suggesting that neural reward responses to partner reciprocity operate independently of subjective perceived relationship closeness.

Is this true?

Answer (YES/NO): YES